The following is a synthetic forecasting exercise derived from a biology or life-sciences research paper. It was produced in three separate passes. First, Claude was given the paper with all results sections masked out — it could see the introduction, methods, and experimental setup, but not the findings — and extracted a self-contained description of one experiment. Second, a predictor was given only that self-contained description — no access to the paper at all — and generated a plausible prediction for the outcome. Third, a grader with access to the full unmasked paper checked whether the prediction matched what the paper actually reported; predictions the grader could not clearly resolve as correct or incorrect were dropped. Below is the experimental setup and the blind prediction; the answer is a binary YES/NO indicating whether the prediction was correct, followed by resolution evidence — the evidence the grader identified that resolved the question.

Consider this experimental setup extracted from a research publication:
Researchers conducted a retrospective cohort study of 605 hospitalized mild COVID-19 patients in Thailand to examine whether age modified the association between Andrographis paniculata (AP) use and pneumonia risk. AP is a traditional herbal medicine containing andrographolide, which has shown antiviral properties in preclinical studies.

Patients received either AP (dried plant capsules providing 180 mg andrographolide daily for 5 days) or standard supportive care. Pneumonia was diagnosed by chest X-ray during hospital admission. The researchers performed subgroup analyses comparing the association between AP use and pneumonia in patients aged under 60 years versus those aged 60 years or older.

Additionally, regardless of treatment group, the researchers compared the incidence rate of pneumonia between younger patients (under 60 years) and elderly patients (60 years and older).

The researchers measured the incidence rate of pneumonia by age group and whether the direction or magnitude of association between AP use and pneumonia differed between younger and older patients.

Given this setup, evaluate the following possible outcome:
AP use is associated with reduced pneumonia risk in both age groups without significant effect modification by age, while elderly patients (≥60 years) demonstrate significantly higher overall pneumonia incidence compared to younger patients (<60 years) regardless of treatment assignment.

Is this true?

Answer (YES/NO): NO